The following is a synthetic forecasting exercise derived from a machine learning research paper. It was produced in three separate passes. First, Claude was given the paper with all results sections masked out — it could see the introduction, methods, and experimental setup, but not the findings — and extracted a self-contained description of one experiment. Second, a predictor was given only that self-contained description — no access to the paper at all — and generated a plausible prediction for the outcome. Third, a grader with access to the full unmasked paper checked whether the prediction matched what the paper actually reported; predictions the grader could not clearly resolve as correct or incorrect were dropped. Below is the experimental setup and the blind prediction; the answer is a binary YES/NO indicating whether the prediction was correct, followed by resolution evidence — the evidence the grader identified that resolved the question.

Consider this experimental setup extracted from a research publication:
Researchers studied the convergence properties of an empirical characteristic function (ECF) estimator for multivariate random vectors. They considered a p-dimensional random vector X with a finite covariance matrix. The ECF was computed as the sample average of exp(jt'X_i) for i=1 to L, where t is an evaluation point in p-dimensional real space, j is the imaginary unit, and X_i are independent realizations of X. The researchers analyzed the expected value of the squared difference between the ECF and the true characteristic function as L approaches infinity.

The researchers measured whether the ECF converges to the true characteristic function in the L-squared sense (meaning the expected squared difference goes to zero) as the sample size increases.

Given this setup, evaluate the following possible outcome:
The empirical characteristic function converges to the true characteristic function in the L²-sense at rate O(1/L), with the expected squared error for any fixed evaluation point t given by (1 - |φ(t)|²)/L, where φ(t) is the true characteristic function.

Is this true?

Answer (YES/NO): NO